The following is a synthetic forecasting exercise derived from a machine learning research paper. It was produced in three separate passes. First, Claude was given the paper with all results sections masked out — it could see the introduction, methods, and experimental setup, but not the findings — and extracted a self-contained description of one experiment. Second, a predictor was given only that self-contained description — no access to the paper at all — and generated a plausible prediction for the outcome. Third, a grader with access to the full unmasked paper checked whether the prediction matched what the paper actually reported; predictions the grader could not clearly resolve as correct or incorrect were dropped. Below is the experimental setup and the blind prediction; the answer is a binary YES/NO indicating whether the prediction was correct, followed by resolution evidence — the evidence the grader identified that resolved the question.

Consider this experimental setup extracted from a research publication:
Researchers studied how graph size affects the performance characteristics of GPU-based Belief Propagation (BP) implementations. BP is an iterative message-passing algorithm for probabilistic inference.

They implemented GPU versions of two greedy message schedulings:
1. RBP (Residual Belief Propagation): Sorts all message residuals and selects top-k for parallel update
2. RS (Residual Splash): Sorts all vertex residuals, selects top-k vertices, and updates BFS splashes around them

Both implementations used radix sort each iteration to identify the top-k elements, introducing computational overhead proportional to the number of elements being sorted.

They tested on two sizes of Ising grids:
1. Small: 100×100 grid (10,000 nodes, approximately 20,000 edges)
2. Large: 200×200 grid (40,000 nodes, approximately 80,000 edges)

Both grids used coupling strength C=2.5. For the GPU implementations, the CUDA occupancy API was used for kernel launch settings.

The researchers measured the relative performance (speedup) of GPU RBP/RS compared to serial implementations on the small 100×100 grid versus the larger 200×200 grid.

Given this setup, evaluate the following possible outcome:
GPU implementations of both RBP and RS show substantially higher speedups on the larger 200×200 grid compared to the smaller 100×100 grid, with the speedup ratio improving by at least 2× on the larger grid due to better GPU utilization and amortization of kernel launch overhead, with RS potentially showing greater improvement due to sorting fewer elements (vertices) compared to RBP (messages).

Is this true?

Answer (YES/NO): NO